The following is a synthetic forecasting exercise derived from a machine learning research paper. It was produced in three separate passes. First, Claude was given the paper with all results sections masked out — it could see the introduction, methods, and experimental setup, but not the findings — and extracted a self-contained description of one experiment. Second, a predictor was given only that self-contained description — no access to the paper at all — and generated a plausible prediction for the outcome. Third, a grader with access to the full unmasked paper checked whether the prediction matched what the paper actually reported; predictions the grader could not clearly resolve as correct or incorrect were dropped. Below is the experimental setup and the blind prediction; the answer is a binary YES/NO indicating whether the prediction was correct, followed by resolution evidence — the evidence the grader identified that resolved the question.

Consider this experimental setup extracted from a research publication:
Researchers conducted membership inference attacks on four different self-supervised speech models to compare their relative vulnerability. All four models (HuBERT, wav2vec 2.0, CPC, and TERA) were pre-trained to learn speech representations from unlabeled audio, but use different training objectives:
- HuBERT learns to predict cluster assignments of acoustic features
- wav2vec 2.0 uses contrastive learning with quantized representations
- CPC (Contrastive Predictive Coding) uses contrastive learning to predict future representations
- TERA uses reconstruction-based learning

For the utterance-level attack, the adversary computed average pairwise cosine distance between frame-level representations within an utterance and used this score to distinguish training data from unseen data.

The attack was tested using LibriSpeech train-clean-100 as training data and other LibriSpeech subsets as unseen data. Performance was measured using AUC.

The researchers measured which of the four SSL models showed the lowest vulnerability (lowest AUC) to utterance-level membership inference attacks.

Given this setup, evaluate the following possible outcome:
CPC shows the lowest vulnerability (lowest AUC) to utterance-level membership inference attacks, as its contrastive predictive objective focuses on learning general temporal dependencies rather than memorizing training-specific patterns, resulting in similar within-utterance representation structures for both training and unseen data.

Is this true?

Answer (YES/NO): YES